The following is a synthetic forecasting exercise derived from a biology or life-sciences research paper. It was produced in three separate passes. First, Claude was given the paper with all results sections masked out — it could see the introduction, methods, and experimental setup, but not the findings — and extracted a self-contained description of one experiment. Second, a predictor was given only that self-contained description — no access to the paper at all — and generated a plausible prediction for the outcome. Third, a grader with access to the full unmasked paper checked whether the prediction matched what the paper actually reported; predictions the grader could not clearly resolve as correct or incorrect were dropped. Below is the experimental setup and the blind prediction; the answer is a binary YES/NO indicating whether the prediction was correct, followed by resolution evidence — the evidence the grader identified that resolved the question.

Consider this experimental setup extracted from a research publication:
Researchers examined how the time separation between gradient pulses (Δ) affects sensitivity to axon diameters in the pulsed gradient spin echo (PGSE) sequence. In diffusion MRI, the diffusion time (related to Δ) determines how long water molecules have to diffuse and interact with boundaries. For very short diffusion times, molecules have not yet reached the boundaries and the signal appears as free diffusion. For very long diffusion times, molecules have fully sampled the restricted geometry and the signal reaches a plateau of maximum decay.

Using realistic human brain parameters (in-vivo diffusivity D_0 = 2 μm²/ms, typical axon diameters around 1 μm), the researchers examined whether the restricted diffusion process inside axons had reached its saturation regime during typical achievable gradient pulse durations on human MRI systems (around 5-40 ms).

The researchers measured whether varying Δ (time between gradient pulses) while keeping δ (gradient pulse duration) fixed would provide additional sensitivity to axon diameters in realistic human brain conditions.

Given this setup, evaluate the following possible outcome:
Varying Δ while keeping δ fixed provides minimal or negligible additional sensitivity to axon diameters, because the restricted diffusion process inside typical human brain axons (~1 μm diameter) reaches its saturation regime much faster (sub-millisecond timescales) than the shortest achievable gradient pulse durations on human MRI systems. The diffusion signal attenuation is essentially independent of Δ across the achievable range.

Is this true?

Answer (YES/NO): YES